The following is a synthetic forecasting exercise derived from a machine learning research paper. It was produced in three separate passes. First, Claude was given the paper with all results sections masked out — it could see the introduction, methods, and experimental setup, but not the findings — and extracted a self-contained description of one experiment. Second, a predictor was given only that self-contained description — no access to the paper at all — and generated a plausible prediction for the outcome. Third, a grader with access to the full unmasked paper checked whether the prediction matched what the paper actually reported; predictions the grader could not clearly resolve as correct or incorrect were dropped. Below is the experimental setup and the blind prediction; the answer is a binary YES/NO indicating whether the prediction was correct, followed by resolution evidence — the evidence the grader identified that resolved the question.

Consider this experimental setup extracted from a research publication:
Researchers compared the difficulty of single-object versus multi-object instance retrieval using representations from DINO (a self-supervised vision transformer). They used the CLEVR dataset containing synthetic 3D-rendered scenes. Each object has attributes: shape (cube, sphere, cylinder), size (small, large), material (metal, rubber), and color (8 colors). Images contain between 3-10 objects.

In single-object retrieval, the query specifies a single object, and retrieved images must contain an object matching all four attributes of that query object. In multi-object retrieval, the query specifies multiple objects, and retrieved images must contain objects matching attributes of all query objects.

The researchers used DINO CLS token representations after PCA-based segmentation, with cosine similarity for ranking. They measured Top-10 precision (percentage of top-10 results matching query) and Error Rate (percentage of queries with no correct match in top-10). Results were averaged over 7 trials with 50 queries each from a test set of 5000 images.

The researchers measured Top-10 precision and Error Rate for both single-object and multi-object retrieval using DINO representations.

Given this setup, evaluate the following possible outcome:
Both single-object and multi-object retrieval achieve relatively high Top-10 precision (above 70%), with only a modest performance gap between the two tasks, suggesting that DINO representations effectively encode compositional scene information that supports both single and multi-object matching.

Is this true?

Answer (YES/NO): NO